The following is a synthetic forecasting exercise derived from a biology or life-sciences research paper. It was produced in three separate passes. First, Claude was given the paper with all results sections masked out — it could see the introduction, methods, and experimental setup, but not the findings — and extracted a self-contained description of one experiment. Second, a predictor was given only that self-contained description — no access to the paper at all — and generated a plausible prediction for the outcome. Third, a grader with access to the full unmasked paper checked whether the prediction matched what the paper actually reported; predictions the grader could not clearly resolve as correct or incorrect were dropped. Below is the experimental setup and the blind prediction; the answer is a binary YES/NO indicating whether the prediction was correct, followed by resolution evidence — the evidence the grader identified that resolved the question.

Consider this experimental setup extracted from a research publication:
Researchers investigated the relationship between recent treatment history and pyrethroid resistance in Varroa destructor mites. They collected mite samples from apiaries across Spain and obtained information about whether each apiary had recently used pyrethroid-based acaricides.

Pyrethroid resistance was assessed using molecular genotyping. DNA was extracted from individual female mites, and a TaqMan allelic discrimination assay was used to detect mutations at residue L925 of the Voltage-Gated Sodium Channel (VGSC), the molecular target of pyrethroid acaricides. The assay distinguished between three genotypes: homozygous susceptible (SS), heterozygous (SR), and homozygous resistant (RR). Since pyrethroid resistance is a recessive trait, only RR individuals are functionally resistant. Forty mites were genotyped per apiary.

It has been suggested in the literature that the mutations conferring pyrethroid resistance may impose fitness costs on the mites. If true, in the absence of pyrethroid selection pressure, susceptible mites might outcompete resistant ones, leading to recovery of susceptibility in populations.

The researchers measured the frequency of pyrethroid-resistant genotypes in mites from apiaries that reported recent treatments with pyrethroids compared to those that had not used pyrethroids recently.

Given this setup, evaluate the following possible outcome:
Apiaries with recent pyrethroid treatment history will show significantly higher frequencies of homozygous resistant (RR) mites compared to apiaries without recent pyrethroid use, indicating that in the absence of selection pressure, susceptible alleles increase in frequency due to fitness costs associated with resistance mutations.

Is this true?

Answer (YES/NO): YES